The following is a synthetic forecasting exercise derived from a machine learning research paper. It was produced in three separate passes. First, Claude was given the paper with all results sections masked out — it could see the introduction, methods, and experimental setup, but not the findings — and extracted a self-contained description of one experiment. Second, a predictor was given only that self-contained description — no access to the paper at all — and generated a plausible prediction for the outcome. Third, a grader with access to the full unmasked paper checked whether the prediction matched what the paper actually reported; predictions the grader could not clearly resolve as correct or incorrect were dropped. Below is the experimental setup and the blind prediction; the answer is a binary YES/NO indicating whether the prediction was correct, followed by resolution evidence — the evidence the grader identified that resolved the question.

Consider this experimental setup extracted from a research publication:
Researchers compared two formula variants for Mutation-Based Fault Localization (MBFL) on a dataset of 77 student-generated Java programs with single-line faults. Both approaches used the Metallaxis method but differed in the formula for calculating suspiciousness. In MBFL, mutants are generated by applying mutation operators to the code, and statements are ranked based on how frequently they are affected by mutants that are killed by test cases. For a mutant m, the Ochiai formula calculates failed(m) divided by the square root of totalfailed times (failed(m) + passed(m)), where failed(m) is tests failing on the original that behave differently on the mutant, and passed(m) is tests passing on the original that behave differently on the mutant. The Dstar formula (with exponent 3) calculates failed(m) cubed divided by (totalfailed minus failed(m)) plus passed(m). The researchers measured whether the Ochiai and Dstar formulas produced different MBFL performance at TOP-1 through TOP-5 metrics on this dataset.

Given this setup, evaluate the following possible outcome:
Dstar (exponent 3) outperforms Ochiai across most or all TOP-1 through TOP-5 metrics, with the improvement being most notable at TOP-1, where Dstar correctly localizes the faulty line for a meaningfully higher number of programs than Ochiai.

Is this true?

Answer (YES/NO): NO